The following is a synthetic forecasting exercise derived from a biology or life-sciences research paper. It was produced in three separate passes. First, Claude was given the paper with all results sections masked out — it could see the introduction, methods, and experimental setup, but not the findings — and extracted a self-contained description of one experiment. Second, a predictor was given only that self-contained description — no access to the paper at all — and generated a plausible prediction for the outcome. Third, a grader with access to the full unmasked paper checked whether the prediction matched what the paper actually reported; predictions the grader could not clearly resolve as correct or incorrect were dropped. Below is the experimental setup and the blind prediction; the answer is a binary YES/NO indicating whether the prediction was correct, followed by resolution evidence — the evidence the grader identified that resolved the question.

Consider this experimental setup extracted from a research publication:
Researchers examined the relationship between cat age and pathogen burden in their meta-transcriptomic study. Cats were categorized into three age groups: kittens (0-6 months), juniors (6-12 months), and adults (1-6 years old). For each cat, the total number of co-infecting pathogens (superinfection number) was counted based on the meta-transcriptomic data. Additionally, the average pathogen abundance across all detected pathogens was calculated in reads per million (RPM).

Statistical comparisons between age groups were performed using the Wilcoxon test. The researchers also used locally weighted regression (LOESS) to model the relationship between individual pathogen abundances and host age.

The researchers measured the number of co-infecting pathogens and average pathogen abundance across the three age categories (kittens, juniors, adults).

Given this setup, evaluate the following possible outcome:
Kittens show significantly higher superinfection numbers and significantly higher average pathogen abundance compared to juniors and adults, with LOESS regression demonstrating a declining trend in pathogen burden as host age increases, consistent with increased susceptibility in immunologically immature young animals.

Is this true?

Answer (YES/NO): NO